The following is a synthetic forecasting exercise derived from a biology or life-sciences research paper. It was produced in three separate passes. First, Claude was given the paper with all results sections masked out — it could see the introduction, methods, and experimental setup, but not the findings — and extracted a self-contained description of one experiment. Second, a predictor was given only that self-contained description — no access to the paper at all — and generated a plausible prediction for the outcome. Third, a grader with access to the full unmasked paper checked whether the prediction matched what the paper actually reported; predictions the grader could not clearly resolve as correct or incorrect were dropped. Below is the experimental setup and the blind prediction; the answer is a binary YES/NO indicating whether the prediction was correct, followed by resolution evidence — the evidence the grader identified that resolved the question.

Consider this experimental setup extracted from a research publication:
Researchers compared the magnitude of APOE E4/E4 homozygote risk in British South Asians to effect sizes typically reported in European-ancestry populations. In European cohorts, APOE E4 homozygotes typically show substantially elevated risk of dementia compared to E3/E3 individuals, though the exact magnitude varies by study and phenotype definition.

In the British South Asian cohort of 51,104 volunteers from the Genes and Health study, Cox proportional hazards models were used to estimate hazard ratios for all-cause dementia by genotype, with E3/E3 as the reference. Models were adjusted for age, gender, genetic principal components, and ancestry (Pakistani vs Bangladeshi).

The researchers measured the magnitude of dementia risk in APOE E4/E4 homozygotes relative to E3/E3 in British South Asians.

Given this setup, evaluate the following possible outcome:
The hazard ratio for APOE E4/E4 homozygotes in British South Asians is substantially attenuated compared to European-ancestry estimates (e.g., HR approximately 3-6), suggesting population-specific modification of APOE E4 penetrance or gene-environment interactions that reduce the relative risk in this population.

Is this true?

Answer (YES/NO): NO